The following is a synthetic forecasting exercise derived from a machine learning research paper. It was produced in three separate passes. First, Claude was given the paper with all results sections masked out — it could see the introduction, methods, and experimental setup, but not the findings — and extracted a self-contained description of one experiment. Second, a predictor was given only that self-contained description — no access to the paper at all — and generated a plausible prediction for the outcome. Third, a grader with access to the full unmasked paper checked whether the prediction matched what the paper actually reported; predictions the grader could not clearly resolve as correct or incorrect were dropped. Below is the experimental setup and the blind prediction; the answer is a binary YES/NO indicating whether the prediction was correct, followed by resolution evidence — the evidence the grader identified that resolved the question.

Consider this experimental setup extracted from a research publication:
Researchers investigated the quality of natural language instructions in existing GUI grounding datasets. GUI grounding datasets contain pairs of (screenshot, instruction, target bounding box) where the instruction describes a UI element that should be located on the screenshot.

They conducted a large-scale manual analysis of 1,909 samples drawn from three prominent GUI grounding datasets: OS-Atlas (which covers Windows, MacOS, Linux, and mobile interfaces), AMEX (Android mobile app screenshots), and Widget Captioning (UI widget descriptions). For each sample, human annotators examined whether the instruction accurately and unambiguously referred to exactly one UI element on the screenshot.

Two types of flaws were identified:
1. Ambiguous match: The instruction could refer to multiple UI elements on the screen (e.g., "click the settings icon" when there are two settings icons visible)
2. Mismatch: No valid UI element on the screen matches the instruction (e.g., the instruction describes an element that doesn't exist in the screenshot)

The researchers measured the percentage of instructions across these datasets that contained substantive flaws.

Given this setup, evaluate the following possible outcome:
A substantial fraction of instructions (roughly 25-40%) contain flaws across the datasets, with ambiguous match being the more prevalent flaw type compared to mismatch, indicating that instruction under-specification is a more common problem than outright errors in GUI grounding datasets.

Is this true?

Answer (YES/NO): NO